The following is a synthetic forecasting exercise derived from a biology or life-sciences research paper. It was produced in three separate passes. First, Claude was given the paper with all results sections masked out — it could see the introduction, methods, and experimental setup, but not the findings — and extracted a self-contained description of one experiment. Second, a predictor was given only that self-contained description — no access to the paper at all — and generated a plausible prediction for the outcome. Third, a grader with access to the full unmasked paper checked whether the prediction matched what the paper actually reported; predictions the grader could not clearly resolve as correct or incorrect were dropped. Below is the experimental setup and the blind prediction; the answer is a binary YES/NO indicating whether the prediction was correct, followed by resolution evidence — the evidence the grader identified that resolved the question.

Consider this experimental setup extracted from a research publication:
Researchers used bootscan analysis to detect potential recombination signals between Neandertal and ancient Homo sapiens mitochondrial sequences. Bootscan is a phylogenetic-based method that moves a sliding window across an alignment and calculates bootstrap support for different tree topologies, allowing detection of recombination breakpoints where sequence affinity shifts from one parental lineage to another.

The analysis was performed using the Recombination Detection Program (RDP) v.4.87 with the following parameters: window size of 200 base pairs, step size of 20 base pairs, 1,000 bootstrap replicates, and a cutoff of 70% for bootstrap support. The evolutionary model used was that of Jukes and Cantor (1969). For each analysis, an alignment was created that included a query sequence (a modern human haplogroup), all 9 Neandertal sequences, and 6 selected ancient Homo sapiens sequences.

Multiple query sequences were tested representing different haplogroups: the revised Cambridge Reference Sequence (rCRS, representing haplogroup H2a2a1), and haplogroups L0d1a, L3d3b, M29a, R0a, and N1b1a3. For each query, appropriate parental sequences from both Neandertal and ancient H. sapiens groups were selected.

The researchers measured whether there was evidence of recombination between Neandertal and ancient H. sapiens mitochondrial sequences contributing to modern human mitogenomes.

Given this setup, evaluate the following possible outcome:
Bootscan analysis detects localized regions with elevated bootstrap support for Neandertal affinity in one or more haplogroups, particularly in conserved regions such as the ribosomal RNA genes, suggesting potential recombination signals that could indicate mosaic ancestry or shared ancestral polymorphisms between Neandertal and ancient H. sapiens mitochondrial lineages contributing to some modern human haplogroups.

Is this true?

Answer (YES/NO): NO